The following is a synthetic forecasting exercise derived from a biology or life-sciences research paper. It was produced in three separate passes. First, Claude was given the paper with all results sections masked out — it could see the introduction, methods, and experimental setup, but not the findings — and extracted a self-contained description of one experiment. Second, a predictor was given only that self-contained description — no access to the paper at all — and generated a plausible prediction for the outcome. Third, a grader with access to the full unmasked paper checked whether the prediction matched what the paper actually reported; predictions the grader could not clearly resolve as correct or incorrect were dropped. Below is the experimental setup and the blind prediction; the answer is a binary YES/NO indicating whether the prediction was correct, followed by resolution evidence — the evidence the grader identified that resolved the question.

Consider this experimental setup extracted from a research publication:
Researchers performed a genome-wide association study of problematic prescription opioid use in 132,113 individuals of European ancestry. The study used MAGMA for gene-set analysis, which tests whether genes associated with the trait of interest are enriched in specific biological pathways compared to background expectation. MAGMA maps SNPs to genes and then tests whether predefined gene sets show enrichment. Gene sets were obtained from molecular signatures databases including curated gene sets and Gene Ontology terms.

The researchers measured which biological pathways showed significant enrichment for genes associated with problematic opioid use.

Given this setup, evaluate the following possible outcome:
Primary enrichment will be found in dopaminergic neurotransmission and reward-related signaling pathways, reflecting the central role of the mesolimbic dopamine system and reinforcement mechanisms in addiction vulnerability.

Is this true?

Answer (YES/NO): NO